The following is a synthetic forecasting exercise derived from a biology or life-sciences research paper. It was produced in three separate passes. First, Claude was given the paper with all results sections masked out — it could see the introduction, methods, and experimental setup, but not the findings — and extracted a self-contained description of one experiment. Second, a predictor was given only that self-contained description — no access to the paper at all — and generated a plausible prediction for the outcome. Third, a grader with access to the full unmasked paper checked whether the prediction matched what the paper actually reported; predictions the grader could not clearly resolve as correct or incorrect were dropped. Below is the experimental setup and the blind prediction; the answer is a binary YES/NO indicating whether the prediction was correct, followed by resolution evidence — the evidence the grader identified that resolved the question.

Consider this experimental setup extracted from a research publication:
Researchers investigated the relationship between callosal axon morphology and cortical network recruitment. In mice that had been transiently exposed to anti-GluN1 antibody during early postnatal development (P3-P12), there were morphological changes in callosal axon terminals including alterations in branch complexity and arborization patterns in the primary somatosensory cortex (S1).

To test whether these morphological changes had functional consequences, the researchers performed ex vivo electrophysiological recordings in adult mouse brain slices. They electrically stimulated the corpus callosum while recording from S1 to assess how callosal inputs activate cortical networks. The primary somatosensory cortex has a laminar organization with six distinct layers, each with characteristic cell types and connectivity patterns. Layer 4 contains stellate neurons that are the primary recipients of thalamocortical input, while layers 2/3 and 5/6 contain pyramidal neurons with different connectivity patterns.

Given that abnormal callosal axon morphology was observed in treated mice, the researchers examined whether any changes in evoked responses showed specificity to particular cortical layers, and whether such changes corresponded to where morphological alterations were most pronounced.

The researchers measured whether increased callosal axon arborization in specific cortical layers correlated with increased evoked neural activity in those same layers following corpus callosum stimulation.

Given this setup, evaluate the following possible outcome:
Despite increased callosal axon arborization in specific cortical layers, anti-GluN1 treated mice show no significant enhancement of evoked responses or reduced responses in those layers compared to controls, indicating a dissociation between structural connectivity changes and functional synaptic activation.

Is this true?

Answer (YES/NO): NO